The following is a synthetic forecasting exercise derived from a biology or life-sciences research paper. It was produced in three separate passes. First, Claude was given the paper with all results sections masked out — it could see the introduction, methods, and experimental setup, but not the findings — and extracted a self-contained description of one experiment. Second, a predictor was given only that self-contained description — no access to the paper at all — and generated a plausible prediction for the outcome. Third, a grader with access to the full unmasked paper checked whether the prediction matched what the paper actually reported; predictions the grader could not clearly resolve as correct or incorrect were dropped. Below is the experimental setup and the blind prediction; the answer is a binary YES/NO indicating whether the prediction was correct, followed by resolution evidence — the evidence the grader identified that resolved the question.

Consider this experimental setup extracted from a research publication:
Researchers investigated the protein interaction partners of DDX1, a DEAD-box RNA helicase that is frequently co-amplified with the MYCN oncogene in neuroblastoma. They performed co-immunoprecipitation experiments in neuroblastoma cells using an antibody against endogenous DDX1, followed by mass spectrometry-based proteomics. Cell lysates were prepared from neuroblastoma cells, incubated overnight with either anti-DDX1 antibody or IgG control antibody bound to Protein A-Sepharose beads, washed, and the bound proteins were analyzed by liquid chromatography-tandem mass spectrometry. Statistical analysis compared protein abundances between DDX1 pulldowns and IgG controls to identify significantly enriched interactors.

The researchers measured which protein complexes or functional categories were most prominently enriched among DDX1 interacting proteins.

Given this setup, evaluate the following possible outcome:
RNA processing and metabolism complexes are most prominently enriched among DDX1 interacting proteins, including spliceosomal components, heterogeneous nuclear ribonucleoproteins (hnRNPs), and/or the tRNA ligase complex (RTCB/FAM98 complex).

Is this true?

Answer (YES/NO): NO